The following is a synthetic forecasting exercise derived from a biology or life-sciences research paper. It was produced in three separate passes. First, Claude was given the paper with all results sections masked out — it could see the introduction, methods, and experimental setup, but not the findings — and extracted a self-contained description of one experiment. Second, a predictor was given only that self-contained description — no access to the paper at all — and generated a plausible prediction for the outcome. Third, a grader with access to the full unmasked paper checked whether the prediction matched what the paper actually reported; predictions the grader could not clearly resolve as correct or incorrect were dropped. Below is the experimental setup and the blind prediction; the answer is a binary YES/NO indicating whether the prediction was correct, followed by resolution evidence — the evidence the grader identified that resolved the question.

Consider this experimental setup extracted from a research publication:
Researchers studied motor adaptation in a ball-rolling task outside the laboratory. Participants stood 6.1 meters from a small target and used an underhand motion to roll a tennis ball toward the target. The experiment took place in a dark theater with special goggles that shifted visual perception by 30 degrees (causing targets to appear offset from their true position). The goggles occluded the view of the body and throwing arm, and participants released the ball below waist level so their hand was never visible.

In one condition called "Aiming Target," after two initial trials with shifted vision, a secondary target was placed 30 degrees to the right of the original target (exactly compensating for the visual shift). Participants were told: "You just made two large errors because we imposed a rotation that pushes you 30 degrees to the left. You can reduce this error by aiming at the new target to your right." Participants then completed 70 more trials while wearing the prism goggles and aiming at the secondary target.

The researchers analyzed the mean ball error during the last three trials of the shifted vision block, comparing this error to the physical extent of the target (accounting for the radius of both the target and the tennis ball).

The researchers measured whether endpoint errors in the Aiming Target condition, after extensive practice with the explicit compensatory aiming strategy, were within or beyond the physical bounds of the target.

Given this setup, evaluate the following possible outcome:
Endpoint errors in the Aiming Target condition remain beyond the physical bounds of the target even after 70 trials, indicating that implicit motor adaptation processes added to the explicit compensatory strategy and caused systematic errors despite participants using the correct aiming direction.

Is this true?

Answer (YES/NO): YES